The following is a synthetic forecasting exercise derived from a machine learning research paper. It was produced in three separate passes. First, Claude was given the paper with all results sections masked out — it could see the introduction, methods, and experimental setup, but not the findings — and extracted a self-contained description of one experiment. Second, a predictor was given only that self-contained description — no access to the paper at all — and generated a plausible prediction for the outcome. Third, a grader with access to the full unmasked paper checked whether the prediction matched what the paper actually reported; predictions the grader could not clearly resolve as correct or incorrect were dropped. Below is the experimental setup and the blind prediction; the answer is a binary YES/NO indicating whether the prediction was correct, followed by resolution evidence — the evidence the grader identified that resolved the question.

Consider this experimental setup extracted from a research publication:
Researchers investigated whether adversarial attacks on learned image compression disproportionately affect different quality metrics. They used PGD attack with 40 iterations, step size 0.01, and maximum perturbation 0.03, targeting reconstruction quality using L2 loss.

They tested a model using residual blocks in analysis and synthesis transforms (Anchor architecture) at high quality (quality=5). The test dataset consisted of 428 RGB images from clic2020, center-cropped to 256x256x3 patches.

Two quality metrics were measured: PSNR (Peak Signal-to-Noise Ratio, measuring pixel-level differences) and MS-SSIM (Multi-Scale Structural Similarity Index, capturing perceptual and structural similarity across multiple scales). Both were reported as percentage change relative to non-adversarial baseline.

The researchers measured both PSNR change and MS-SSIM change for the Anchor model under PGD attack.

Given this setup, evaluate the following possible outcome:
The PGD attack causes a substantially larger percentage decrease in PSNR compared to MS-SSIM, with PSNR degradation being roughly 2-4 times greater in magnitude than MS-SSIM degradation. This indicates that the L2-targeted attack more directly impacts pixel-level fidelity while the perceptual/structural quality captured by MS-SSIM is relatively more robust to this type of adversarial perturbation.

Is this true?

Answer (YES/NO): YES